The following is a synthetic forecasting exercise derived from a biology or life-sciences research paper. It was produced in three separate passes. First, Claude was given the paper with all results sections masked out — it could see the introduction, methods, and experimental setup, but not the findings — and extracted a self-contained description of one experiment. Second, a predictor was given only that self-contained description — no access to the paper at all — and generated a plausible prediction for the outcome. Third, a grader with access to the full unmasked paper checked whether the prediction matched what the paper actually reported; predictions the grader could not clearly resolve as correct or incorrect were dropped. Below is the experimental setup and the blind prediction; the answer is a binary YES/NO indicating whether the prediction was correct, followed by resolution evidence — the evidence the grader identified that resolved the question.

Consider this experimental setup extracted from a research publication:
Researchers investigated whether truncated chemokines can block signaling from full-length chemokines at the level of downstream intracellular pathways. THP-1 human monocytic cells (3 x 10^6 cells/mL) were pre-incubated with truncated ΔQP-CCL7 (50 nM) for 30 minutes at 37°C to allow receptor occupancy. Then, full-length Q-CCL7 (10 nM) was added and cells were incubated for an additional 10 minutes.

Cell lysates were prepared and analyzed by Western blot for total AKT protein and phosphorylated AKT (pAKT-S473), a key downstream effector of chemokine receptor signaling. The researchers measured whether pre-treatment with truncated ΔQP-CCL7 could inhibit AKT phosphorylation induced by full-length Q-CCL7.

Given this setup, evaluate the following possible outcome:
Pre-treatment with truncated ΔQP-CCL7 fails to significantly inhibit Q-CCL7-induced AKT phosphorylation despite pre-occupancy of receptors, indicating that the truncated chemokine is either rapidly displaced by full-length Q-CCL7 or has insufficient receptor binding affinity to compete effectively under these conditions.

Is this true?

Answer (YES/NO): NO